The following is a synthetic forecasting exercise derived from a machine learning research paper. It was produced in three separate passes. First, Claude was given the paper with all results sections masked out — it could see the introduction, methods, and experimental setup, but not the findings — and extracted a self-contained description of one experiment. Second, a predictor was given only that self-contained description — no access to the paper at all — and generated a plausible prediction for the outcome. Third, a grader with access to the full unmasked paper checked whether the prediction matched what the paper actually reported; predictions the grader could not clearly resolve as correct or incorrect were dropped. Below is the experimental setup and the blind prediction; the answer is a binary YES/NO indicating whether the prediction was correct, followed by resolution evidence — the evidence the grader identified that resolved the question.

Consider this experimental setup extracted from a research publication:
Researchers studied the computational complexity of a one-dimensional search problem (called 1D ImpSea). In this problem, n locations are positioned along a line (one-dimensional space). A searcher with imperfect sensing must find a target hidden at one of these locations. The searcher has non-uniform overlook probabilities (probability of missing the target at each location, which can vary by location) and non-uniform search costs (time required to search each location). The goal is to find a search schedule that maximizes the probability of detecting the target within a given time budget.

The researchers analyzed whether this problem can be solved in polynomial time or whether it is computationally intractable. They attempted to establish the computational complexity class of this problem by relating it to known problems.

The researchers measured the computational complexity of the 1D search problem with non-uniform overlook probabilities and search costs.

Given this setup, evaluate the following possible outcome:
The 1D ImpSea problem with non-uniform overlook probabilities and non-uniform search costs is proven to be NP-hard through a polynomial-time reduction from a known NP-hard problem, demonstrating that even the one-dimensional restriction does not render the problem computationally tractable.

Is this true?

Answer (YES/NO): NO